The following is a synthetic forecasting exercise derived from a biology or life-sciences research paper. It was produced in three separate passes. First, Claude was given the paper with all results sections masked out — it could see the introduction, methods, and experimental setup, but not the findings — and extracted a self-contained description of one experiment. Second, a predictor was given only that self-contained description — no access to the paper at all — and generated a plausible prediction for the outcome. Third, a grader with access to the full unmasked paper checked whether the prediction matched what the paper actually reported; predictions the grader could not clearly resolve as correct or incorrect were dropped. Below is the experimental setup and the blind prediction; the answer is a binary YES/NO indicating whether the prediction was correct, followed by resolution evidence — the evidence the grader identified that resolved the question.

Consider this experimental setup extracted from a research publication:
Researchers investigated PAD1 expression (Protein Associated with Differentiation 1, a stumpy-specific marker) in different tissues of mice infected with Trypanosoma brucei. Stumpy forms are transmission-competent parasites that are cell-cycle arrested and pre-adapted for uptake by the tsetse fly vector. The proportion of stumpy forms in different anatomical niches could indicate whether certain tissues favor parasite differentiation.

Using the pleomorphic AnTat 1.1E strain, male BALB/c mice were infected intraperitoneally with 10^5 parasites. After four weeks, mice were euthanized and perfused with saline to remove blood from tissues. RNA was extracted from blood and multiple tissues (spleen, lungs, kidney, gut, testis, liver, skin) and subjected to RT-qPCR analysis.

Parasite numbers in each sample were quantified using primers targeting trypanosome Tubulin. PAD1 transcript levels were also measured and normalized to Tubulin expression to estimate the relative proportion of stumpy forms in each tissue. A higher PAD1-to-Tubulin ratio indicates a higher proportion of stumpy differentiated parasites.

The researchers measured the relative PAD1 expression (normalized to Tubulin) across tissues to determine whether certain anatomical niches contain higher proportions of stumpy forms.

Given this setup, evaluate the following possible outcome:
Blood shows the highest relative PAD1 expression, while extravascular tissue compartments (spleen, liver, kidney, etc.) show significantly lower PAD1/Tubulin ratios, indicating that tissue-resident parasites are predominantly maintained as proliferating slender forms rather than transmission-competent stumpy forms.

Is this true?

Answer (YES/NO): NO